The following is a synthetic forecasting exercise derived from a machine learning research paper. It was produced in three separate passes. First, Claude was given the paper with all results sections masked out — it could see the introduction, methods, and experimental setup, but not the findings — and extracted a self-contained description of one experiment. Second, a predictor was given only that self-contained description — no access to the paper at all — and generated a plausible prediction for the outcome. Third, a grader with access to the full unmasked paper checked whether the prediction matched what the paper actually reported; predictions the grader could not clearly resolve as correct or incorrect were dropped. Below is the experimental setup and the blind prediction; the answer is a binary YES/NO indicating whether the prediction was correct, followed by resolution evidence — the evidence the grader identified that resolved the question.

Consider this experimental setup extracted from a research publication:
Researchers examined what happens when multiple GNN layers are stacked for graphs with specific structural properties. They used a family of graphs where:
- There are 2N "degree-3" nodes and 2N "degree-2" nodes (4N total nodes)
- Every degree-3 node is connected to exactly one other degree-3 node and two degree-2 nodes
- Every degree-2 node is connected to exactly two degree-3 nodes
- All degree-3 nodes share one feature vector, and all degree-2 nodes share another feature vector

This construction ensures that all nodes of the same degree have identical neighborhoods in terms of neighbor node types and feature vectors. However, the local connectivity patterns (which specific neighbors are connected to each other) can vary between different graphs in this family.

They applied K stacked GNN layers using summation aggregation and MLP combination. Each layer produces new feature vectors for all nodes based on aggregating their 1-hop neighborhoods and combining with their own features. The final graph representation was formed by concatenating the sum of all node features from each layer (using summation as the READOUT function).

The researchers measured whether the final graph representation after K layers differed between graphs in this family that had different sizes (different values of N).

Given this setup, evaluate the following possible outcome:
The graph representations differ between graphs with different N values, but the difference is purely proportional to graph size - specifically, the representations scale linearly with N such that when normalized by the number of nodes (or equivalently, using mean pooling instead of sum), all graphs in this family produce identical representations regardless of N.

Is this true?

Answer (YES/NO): YES